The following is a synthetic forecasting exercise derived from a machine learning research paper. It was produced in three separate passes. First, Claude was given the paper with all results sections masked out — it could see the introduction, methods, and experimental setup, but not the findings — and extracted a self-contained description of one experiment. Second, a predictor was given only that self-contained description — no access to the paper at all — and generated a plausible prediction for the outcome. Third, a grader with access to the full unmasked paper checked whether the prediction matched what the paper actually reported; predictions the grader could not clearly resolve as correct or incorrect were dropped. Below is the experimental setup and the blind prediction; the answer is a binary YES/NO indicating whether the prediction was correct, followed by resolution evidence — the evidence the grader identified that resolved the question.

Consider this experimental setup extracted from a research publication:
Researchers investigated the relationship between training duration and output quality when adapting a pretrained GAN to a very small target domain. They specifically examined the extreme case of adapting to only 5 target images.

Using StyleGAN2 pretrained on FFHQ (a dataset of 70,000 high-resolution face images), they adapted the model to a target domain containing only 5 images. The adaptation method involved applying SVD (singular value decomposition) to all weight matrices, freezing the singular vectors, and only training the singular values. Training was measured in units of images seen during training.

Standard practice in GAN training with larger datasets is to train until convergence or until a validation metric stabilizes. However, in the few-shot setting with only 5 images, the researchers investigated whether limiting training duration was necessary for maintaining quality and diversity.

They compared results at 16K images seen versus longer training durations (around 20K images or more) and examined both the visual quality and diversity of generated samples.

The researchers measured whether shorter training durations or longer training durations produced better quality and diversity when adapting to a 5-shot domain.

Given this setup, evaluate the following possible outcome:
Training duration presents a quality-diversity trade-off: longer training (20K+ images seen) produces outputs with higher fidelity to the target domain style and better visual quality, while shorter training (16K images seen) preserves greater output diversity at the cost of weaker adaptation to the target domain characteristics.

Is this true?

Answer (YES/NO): NO